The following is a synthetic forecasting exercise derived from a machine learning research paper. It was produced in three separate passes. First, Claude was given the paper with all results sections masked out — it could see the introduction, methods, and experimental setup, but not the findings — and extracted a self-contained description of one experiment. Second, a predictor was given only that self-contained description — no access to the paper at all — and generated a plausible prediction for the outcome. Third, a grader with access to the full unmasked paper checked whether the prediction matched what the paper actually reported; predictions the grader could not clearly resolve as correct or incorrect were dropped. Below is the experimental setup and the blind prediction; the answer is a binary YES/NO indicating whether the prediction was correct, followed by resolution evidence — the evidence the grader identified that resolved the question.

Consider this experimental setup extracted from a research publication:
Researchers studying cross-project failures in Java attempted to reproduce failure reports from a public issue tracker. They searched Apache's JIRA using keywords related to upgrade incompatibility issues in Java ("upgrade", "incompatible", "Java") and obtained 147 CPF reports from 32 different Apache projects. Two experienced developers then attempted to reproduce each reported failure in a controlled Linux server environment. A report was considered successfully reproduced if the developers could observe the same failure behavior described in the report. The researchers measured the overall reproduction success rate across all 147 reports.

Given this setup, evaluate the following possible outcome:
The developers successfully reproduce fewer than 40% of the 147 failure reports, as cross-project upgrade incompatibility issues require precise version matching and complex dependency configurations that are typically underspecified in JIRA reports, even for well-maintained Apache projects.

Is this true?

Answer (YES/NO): YES